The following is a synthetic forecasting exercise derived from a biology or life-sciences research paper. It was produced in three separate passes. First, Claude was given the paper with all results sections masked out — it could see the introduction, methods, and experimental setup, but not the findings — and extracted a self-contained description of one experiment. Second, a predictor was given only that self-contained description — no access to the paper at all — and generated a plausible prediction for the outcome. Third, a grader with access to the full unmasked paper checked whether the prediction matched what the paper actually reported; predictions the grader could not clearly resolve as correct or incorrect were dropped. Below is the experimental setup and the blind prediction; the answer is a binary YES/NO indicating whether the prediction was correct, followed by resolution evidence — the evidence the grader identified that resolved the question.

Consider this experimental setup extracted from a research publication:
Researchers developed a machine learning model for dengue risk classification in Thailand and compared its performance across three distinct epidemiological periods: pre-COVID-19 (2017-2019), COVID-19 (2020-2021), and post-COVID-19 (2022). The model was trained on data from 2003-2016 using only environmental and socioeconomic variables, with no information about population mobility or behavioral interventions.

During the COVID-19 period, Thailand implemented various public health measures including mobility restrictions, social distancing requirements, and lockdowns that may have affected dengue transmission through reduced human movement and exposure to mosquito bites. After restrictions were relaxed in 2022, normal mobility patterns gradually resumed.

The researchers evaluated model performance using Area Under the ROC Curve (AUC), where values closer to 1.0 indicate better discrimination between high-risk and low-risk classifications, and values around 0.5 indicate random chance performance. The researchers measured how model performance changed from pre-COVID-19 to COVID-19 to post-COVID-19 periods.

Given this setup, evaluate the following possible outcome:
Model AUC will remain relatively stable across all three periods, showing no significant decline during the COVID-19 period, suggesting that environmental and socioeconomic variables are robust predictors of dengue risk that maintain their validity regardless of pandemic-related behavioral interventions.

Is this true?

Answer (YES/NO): NO